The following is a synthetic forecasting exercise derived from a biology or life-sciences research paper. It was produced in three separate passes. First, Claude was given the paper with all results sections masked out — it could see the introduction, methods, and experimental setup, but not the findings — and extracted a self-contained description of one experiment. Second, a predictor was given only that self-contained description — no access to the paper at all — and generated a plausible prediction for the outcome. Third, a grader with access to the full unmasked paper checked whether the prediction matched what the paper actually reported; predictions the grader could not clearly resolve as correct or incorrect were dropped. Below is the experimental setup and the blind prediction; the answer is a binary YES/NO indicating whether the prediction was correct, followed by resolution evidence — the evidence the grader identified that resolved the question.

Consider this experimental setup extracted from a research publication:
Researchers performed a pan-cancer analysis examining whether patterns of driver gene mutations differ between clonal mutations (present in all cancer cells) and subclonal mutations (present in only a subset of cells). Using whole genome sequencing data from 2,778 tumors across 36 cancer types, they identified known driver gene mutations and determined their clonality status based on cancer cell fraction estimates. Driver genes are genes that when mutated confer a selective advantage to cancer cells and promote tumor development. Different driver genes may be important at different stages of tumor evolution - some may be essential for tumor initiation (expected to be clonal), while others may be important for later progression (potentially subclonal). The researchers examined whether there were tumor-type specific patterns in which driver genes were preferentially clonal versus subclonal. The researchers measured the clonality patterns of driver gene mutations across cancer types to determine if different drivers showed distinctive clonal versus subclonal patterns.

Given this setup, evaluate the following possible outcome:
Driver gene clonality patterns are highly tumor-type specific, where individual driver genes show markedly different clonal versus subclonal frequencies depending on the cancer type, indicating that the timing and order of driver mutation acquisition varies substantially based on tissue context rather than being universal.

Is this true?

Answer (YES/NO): YES